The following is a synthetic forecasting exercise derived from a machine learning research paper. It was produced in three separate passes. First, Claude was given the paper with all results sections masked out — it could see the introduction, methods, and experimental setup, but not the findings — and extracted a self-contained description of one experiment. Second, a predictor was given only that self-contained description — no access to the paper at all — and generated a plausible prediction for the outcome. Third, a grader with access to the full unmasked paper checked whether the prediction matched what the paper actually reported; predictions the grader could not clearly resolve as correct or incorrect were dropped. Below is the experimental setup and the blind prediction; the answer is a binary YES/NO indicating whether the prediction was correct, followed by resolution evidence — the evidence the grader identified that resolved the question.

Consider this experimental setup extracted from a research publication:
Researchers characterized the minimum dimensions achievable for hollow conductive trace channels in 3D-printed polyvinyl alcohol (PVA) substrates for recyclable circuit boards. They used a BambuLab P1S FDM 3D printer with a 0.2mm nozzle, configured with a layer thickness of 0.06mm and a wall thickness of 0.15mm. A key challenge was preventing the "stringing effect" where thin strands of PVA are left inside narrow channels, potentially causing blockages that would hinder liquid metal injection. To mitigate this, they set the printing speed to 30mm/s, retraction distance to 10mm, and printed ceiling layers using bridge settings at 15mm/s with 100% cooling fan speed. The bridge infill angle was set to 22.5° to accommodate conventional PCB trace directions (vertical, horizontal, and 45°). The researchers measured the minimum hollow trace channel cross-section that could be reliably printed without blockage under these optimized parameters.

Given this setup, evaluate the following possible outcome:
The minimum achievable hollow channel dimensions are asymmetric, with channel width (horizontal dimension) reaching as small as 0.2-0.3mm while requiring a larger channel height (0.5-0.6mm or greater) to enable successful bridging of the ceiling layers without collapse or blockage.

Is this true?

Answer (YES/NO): NO